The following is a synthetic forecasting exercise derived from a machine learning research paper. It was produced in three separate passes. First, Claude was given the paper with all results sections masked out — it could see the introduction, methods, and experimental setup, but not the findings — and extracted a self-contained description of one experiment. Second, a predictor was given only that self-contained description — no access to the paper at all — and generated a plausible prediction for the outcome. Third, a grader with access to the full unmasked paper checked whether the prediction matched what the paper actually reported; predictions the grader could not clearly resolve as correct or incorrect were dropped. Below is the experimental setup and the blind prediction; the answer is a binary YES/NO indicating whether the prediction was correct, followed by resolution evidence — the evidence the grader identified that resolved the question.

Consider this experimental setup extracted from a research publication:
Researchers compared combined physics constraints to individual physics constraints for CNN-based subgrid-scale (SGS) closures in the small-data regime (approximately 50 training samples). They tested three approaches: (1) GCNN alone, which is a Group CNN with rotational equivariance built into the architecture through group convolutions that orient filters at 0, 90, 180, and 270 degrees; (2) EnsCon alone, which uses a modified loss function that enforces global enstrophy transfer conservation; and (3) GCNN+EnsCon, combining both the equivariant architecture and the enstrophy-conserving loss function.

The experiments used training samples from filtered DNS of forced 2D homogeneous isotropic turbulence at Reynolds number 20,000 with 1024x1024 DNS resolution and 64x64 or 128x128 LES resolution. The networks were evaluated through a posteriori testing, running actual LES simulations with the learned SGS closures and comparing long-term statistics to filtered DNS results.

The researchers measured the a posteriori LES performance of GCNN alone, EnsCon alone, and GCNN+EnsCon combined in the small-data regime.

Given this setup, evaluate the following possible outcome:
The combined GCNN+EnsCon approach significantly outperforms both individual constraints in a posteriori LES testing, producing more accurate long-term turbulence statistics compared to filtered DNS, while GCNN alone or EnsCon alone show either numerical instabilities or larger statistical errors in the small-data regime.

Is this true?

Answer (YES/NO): NO